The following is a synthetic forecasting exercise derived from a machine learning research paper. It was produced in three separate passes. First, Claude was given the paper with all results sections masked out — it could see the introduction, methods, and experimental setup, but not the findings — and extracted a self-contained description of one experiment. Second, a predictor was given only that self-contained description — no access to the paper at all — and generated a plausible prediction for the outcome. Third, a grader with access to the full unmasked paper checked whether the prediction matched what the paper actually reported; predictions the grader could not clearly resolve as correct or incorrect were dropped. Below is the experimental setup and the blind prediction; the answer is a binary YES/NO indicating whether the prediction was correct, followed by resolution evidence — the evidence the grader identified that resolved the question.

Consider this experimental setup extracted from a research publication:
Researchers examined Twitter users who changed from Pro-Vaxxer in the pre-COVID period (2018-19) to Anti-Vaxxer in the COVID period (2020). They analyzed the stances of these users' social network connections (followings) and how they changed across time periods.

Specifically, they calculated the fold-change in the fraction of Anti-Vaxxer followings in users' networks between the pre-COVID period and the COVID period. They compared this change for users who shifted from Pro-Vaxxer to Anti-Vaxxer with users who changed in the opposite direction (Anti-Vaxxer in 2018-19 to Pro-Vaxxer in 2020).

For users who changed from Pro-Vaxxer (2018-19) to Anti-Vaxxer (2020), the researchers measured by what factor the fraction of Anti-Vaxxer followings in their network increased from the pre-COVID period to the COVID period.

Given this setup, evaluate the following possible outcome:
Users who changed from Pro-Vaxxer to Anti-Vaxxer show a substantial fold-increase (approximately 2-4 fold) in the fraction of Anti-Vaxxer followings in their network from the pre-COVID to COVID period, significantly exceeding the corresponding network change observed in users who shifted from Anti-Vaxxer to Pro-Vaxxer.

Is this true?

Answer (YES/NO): NO